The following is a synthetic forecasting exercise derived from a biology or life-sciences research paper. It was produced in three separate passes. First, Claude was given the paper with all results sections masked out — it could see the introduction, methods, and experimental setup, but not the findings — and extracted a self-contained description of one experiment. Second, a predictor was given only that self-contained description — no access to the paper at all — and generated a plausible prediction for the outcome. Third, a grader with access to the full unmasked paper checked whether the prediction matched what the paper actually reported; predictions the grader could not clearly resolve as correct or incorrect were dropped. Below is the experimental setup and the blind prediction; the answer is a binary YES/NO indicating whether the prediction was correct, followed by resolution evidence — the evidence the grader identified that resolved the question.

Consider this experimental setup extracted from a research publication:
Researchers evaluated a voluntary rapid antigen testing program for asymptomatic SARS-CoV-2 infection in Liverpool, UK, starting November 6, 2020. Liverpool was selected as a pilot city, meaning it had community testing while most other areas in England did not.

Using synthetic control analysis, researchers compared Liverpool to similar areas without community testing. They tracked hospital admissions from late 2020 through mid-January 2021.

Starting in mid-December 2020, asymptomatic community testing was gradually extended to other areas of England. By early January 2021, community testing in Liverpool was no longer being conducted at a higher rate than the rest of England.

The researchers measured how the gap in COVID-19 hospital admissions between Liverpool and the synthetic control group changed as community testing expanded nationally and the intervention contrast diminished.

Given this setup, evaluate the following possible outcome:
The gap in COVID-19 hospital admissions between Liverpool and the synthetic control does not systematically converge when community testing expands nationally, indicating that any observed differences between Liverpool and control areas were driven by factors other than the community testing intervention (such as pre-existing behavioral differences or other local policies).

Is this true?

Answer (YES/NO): NO